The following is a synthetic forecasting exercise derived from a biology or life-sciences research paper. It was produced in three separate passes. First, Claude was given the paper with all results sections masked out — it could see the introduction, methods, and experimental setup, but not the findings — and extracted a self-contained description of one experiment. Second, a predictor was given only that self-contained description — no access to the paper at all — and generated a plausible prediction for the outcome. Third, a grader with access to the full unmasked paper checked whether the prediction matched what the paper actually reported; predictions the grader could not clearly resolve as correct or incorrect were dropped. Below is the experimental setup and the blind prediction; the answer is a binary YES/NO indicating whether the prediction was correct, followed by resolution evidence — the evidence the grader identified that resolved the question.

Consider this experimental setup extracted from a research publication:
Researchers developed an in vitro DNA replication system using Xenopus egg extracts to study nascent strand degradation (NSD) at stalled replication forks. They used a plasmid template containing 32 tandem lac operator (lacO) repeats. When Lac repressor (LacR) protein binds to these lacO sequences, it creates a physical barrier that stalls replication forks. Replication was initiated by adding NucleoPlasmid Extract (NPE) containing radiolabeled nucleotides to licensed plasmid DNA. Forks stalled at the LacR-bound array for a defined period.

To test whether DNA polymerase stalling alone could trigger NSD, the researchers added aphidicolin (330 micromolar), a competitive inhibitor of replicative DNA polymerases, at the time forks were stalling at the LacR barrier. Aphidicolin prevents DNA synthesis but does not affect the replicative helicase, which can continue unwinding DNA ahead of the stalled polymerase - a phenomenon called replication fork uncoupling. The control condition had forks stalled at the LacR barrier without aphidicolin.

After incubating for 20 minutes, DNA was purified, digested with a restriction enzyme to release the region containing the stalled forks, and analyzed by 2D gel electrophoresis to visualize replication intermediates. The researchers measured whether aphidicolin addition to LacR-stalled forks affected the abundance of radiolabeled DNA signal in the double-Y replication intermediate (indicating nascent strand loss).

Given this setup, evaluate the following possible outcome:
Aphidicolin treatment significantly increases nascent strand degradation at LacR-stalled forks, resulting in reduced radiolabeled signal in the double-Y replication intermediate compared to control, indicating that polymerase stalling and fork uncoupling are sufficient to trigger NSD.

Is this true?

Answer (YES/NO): NO